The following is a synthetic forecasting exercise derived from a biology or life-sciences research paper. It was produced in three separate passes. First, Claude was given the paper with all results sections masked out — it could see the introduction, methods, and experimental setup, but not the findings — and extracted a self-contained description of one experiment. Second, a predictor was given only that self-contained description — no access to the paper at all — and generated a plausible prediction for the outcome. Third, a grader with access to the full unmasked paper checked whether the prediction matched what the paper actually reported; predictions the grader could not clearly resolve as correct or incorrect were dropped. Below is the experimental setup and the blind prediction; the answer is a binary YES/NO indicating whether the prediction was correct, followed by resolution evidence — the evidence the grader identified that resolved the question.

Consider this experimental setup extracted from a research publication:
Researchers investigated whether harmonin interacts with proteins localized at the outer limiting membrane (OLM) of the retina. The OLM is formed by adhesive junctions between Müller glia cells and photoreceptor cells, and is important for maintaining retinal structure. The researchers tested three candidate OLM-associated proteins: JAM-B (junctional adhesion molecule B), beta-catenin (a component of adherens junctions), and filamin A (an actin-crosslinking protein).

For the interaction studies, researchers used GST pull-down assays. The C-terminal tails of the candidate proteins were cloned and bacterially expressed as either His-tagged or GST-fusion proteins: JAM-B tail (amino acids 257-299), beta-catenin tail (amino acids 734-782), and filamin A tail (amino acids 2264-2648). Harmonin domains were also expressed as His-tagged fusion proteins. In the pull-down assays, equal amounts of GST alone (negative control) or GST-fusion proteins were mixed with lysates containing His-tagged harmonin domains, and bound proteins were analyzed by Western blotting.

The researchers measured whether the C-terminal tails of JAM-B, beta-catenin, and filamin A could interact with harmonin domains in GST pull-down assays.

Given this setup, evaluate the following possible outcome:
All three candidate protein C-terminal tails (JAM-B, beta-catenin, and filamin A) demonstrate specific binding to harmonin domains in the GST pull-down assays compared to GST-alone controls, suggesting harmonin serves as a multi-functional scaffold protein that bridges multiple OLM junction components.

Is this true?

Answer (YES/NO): NO